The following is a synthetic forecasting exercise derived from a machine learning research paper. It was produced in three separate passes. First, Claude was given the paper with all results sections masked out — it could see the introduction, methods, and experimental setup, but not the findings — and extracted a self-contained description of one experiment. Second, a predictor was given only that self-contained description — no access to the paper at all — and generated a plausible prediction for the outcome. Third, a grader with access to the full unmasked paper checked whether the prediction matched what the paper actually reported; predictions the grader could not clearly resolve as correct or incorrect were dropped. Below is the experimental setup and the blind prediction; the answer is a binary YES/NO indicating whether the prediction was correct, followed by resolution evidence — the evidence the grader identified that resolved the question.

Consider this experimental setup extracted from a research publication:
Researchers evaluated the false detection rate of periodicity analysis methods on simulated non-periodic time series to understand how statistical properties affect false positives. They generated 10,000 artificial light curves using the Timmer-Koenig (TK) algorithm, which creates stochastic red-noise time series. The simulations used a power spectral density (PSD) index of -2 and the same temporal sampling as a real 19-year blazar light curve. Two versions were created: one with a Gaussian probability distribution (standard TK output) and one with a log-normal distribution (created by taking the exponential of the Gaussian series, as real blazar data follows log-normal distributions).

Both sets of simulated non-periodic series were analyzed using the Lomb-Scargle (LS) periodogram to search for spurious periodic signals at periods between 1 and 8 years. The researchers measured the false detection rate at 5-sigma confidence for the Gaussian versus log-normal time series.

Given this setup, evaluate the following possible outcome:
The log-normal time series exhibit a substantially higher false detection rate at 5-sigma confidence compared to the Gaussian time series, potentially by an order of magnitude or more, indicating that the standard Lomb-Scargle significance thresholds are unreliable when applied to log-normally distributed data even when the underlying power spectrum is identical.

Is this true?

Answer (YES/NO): NO